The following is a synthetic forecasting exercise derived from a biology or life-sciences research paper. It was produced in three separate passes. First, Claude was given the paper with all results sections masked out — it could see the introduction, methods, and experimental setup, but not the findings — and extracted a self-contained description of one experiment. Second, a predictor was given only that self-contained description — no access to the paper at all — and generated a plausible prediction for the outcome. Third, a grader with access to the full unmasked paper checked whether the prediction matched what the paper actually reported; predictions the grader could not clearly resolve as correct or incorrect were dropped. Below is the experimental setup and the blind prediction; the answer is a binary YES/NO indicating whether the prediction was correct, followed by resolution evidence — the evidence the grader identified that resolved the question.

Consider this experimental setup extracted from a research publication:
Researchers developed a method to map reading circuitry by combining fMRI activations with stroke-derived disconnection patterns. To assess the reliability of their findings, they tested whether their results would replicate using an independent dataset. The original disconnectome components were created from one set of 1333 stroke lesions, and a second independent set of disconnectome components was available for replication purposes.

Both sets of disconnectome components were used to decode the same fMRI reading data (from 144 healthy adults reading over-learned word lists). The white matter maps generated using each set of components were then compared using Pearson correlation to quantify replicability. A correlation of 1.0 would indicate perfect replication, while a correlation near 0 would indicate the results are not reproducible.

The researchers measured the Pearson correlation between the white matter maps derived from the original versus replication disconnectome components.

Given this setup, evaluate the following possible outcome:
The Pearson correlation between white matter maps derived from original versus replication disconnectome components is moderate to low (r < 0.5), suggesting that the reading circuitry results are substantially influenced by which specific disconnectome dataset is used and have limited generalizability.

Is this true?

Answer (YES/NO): NO